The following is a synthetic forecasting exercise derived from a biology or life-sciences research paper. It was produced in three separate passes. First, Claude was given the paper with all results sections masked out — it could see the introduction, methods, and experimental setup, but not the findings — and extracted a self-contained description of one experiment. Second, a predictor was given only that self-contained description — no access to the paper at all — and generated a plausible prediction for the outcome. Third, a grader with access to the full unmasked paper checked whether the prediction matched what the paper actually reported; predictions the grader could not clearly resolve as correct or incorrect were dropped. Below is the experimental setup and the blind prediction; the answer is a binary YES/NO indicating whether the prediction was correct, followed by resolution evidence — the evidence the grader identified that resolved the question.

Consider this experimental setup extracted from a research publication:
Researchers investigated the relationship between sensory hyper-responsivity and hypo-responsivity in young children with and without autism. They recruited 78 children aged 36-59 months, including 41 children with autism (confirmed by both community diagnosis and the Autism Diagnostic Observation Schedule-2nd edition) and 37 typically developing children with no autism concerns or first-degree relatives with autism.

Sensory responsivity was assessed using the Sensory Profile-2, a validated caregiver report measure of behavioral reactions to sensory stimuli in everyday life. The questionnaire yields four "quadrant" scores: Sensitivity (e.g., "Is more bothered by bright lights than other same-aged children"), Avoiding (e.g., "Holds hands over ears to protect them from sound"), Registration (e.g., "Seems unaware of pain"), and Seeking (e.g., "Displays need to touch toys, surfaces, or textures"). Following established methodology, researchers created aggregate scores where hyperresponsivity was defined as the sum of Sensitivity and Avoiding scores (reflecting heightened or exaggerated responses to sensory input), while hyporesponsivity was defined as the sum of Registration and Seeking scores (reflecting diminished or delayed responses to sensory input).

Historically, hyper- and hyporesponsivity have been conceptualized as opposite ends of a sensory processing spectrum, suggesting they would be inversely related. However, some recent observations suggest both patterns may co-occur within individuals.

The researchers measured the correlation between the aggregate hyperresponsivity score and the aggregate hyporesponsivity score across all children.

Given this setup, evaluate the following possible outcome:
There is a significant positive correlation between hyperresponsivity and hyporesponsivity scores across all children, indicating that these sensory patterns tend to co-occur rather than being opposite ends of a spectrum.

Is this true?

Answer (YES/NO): YES